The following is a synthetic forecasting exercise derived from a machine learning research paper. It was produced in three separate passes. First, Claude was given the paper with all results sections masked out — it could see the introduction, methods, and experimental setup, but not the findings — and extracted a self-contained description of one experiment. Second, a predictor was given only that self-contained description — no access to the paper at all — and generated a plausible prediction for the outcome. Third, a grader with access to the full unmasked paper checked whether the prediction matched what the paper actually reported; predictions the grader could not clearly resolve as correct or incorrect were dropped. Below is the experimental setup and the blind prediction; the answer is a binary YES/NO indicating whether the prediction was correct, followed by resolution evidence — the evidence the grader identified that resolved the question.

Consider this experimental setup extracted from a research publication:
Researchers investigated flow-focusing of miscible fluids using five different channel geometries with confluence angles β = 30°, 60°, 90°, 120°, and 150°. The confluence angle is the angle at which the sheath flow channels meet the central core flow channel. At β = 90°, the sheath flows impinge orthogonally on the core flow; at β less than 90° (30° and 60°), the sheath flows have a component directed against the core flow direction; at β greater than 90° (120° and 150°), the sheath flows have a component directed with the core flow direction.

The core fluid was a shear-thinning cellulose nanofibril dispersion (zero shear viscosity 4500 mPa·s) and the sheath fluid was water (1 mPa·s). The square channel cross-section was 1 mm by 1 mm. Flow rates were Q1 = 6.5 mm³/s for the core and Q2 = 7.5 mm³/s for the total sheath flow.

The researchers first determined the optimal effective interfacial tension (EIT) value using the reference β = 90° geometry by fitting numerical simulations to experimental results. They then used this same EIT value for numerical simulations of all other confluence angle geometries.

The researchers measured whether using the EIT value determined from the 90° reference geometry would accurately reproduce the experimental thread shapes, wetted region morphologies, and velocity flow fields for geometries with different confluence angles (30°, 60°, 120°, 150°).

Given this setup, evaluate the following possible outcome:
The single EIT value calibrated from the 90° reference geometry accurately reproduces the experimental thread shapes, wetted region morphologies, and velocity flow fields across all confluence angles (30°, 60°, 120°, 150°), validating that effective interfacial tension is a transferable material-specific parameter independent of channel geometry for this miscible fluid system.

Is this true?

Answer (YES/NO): YES